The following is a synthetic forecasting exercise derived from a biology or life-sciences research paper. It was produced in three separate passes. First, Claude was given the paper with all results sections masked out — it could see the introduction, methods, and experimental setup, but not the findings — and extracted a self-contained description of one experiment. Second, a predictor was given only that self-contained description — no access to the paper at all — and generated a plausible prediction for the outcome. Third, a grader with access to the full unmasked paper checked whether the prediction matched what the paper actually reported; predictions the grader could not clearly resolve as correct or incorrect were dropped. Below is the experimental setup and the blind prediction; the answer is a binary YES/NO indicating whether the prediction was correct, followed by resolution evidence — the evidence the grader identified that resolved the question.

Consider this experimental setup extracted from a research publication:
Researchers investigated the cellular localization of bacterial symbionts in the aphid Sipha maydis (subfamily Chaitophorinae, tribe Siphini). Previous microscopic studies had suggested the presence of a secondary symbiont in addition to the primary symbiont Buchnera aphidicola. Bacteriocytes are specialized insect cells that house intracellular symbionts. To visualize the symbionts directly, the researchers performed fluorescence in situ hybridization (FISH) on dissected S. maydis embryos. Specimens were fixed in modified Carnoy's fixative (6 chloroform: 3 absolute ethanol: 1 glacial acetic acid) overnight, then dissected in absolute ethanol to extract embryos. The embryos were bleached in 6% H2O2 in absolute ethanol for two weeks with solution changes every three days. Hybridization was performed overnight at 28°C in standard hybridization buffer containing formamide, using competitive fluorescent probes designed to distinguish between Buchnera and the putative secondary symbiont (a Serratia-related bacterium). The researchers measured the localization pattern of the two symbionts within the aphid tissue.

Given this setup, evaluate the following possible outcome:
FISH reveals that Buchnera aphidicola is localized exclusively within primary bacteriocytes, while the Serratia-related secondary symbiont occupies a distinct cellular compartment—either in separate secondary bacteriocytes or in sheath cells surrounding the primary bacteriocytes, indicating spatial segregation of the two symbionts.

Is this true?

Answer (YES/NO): YES